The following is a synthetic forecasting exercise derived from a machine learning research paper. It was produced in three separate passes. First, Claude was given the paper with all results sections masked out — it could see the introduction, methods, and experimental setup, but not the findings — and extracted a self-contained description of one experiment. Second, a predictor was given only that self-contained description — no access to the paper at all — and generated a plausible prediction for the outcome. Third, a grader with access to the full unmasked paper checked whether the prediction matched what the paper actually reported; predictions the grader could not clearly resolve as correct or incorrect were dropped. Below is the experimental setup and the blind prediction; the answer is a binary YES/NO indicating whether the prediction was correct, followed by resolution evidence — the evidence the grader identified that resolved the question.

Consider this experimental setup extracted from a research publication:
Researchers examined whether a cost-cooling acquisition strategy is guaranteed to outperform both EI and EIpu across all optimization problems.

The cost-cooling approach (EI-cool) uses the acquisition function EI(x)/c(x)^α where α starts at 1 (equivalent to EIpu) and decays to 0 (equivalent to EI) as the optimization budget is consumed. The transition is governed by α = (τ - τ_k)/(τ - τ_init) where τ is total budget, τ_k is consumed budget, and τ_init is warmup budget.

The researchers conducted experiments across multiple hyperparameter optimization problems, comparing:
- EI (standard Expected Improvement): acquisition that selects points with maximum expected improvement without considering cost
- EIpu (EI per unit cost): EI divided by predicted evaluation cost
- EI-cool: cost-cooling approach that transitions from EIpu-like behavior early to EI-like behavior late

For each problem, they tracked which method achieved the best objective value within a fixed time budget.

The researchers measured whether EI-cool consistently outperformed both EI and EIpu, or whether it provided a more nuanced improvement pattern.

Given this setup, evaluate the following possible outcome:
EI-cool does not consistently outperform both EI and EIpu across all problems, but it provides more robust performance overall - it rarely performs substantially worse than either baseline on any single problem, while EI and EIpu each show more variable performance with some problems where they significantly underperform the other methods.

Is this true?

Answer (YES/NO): NO